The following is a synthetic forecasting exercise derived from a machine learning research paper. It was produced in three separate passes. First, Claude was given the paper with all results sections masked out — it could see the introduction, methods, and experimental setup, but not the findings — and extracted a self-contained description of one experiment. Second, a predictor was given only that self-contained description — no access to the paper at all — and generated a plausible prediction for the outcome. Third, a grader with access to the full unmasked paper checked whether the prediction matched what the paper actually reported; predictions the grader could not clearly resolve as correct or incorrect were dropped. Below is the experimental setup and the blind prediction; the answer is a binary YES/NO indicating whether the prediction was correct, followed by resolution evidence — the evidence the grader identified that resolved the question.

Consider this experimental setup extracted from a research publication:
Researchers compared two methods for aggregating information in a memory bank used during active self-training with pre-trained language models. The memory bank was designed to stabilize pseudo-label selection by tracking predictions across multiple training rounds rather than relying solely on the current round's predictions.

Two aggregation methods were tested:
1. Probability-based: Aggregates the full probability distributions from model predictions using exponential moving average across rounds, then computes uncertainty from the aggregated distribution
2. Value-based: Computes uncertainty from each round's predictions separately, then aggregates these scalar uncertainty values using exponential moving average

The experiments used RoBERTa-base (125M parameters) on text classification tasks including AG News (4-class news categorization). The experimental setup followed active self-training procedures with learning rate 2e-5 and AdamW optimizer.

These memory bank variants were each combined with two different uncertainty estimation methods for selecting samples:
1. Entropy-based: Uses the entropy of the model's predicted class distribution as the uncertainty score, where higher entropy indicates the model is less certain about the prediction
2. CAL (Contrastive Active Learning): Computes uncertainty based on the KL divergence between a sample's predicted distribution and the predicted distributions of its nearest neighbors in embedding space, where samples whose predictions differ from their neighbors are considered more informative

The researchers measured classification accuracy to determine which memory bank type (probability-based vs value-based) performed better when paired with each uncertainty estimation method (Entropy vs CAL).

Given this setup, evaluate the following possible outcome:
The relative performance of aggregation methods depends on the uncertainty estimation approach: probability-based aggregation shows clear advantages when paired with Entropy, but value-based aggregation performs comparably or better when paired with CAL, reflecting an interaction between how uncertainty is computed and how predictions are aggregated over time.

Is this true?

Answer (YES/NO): YES